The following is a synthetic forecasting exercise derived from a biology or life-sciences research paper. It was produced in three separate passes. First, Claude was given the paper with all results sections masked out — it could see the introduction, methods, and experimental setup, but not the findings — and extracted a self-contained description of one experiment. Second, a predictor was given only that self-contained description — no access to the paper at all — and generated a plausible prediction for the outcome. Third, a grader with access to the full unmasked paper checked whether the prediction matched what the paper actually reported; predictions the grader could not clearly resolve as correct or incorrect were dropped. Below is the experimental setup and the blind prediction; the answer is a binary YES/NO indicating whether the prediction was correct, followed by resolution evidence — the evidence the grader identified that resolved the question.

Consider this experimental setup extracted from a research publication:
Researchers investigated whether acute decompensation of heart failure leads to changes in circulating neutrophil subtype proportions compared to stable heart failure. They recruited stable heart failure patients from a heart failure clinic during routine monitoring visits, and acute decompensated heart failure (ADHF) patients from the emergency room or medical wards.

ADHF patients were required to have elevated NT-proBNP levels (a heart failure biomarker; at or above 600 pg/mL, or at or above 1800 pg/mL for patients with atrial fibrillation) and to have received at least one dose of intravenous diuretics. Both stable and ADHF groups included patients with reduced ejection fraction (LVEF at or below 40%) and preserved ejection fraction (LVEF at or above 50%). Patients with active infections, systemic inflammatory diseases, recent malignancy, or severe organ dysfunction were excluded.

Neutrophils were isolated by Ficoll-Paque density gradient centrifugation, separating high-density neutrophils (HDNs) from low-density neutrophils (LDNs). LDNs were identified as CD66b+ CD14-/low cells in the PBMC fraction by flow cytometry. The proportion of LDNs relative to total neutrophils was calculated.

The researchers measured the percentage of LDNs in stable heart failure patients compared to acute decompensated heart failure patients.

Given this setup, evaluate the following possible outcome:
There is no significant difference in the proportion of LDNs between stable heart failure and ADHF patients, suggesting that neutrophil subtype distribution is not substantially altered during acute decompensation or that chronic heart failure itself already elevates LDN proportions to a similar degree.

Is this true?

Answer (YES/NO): NO